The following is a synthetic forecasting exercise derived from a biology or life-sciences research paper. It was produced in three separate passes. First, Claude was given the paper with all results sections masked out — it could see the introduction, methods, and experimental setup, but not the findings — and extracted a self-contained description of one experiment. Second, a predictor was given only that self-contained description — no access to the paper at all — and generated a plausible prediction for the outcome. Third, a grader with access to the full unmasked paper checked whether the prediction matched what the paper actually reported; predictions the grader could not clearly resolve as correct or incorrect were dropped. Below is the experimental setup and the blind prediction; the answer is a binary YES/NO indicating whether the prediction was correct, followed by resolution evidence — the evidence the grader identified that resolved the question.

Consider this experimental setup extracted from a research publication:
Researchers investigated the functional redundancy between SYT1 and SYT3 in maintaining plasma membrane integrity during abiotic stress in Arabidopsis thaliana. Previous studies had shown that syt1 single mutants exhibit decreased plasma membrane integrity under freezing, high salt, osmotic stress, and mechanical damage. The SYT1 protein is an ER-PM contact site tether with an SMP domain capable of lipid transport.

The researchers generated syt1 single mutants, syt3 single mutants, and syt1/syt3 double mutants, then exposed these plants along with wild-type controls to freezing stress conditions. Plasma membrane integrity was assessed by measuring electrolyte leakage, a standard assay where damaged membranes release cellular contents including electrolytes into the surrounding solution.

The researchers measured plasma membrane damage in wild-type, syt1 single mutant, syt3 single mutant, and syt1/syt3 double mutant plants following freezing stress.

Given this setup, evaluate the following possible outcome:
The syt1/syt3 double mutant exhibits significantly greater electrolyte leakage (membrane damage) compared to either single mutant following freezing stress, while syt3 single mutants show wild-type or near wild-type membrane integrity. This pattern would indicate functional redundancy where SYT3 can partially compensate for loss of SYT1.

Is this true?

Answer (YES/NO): YES